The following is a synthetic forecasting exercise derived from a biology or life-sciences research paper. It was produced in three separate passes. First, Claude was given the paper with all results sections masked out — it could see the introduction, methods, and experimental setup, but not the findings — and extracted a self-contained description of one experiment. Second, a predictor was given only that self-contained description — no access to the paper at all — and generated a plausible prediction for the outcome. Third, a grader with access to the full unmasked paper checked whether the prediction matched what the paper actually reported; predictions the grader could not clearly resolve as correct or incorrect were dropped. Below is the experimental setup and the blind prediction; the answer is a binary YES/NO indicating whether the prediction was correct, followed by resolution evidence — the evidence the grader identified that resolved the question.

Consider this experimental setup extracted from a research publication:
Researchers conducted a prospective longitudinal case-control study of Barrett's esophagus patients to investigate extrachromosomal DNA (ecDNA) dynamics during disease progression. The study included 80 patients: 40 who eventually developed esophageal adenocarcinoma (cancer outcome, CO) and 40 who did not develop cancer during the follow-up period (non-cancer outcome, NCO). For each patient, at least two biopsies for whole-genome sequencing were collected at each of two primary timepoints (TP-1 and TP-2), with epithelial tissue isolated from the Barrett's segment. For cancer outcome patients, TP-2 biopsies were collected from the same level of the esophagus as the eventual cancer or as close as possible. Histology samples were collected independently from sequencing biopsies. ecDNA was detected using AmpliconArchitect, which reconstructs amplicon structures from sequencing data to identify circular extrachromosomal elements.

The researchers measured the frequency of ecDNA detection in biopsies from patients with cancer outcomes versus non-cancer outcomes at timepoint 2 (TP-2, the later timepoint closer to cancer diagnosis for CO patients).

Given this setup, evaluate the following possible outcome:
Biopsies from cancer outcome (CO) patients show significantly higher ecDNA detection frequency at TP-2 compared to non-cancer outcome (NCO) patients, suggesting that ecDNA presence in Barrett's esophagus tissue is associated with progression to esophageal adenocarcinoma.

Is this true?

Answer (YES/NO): YES